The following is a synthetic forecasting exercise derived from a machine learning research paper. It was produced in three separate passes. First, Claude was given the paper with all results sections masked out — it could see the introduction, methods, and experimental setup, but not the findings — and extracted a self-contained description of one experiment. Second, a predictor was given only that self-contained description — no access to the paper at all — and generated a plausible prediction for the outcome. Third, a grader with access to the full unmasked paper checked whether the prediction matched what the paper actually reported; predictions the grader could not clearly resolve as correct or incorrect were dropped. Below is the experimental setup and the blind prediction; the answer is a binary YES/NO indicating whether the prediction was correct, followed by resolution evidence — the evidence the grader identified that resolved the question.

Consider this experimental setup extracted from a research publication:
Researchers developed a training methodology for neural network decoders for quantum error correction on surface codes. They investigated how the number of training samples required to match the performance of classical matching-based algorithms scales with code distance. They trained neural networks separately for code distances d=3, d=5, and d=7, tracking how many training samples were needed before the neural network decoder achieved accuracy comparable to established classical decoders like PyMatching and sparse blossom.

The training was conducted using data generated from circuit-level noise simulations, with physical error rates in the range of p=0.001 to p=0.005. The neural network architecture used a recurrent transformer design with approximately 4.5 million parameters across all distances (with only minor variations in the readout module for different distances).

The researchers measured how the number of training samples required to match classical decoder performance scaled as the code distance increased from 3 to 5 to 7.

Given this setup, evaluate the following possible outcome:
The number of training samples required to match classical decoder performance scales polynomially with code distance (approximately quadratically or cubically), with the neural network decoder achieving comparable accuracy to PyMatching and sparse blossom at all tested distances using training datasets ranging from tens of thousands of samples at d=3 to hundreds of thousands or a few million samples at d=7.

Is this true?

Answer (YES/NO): NO